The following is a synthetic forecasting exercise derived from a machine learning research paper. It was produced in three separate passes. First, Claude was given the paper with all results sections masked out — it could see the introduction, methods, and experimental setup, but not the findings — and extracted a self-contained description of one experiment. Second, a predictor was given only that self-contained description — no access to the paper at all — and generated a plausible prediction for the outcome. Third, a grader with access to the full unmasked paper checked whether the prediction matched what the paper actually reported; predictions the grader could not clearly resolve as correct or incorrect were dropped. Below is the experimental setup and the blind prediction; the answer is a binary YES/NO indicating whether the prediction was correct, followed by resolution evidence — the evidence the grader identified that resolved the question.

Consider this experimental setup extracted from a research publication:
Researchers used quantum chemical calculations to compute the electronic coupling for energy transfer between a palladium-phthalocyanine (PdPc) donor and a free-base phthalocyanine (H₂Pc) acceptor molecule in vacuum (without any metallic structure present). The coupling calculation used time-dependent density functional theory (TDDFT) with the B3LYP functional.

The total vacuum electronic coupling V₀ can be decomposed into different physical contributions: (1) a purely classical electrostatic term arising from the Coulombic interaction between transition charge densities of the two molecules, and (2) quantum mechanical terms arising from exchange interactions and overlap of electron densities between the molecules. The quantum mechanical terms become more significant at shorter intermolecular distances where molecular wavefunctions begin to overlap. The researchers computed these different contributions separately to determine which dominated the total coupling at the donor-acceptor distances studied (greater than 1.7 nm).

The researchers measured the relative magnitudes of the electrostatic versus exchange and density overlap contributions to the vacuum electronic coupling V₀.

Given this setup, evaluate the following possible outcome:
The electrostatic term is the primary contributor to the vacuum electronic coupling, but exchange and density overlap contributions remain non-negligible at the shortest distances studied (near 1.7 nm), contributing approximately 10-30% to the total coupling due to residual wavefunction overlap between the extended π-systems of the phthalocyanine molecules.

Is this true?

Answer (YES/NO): NO